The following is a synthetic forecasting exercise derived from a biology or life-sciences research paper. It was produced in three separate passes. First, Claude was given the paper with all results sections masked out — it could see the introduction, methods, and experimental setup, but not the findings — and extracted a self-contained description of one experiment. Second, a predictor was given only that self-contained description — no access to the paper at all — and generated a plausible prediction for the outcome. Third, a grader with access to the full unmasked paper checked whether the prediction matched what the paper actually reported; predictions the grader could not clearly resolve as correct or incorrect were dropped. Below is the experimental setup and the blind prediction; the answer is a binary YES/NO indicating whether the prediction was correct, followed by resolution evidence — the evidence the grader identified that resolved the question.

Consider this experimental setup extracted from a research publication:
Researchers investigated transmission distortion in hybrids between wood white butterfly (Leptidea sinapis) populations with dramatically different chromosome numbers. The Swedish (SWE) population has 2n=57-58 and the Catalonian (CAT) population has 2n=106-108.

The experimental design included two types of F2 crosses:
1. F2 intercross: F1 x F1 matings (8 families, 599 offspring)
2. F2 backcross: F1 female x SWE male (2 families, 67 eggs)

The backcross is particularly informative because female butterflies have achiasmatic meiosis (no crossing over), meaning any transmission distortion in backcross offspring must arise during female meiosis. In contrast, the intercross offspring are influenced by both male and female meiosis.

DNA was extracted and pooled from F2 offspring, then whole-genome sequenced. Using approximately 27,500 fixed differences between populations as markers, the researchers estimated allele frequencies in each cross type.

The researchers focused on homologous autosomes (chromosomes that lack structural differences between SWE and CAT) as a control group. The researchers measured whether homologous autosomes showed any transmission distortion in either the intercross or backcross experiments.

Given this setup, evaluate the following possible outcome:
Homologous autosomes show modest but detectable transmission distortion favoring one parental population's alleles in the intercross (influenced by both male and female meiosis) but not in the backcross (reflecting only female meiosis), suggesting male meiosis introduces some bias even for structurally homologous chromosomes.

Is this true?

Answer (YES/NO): NO